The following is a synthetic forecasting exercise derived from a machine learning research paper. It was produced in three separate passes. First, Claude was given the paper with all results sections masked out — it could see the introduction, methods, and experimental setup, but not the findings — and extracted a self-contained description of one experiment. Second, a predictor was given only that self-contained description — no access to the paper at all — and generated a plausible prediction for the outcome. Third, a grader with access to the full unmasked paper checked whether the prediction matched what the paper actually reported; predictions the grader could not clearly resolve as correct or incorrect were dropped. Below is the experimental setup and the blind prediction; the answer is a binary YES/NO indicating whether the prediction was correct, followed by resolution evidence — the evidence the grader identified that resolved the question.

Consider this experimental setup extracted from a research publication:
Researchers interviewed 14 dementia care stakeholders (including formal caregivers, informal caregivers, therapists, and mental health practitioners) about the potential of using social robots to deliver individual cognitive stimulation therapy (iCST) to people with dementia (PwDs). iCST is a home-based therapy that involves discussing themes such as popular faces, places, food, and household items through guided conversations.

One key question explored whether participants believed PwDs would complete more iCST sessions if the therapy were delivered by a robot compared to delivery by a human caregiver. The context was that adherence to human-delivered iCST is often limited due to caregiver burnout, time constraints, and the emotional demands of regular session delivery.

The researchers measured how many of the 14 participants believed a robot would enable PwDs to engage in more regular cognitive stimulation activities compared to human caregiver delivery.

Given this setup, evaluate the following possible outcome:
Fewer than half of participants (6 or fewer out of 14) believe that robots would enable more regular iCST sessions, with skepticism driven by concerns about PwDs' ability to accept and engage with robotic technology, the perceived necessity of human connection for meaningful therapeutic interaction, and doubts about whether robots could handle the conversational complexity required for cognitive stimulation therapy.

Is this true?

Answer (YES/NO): NO